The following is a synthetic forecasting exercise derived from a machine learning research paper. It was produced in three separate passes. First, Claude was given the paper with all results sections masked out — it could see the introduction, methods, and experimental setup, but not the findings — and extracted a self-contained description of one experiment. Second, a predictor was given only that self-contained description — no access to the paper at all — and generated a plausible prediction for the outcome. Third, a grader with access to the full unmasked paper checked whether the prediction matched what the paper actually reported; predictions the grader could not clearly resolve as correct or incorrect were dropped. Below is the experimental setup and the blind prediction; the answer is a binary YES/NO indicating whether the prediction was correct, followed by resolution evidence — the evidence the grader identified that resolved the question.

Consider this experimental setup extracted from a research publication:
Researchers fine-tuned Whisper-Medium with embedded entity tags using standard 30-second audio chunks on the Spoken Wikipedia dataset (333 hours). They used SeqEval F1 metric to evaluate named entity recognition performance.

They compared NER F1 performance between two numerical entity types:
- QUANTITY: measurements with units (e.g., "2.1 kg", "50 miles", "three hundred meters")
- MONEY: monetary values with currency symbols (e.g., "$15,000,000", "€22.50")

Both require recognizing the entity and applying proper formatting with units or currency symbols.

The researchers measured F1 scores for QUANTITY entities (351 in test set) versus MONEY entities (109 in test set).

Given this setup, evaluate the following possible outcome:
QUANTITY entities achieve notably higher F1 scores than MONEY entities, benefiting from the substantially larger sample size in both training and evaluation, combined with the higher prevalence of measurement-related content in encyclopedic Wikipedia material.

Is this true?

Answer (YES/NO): NO